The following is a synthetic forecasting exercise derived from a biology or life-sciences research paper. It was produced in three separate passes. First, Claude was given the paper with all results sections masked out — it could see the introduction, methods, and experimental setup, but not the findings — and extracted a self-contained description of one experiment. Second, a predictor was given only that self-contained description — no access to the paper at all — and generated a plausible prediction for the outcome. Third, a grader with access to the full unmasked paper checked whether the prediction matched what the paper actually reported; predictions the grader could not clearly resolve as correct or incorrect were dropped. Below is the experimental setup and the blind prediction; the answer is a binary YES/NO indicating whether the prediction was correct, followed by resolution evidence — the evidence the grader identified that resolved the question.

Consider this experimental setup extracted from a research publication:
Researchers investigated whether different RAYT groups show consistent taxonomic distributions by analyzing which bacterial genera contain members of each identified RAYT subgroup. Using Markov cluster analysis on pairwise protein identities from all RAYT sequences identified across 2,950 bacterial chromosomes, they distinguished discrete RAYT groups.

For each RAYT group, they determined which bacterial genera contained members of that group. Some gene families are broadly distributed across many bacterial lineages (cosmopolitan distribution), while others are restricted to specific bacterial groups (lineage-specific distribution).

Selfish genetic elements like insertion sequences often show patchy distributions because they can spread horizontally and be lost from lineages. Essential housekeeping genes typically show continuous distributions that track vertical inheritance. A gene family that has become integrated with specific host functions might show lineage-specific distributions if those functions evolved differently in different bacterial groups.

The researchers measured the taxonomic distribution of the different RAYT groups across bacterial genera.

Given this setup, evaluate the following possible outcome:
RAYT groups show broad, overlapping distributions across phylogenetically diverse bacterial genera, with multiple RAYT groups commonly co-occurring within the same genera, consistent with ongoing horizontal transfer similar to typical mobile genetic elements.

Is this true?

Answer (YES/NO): NO